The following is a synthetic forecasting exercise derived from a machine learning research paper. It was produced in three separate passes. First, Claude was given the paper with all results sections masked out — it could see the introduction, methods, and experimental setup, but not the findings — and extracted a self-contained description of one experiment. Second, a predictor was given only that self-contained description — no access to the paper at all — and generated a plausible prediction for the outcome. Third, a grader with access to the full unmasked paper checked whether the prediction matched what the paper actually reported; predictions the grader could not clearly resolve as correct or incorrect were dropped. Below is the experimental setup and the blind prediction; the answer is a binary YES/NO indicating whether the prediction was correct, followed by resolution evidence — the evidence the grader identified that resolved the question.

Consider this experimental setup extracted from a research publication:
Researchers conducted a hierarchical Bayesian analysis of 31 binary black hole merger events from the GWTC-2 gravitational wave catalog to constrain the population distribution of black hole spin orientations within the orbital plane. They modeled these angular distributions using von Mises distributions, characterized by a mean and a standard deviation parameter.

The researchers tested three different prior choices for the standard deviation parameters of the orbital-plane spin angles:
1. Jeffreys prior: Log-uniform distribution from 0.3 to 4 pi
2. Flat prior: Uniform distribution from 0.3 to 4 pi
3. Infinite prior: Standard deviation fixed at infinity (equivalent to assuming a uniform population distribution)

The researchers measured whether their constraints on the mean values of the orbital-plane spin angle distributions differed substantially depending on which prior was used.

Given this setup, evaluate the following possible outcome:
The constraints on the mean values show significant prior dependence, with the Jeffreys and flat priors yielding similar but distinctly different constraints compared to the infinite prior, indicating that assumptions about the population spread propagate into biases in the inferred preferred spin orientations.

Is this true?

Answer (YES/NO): NO